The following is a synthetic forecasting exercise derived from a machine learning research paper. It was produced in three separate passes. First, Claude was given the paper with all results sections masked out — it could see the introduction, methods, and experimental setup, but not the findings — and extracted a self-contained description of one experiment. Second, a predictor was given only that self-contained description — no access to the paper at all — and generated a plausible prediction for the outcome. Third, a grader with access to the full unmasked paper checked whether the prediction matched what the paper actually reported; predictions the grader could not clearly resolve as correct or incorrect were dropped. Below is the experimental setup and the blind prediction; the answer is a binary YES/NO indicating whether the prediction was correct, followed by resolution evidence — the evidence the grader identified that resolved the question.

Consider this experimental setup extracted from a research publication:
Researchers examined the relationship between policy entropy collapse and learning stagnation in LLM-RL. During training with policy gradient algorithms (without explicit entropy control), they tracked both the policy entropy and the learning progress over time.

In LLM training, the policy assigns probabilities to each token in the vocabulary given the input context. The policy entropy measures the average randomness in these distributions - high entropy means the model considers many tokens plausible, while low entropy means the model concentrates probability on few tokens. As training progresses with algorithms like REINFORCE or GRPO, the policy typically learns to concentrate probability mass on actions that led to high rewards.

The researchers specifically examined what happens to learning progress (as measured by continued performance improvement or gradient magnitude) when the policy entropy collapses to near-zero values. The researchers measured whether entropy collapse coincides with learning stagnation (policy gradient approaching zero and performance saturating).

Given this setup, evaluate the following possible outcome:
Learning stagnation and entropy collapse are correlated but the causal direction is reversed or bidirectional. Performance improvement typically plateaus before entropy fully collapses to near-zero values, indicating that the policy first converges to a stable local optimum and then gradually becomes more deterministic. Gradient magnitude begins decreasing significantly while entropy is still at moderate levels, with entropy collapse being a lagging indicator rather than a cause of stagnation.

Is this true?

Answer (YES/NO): NO